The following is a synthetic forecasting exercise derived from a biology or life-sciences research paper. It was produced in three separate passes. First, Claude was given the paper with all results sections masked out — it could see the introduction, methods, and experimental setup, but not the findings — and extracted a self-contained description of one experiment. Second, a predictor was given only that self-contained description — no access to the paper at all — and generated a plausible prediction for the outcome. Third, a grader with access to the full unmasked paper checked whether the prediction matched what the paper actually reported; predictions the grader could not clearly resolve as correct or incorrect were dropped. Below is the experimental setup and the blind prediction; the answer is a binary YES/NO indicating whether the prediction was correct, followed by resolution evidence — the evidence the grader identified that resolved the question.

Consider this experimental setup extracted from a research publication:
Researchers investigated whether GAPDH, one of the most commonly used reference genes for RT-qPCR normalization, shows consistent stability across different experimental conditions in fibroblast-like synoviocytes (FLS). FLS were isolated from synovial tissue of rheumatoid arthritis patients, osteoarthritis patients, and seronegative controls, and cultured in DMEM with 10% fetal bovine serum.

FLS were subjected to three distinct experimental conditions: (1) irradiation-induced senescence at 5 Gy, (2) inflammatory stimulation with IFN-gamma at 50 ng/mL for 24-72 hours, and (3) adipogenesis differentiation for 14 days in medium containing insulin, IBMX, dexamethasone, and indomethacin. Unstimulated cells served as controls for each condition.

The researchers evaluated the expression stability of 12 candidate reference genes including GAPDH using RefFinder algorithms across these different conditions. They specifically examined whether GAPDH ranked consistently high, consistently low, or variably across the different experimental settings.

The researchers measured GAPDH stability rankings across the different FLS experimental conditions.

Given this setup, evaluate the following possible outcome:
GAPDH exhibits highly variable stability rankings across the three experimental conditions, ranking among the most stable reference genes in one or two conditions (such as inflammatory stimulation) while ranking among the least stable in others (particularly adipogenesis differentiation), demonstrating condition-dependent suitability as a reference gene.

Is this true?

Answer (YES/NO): NO